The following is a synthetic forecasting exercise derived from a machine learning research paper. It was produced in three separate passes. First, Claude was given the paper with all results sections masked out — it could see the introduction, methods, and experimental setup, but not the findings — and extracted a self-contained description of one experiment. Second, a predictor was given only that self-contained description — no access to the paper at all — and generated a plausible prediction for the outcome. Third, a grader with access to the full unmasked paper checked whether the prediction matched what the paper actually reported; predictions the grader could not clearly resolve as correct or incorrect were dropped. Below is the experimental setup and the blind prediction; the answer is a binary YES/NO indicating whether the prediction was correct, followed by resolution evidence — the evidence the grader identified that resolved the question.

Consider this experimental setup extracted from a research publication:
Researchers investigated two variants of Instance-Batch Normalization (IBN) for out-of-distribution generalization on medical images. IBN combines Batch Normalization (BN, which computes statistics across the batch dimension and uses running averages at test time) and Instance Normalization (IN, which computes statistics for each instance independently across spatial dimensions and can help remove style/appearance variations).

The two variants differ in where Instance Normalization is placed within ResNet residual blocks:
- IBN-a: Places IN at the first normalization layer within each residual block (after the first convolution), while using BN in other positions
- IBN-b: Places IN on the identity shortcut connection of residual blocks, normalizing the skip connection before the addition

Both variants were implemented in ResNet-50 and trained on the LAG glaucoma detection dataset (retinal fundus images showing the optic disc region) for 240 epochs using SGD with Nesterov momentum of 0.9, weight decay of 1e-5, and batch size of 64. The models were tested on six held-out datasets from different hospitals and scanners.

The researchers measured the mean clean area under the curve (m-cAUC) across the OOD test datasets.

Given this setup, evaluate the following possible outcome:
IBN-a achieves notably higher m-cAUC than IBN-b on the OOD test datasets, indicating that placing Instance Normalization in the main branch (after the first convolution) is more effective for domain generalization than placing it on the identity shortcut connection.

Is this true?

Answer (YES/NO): NO